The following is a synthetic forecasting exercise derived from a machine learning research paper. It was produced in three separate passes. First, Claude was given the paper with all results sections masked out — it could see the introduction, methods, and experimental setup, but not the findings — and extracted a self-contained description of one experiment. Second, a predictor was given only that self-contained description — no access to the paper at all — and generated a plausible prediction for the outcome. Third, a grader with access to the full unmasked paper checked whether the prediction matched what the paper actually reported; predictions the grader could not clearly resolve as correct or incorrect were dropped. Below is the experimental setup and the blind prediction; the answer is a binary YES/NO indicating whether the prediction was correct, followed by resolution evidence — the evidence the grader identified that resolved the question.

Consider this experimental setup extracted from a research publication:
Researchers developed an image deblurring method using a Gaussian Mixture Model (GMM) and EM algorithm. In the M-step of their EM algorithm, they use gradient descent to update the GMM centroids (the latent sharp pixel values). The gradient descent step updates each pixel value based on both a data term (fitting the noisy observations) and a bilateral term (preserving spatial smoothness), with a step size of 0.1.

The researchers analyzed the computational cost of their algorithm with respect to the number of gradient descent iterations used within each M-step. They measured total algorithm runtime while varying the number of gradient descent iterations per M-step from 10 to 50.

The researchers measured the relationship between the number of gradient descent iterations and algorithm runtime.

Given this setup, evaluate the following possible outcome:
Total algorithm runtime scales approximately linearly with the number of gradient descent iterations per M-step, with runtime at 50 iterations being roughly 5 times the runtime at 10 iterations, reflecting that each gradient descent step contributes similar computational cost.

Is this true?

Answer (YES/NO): YES